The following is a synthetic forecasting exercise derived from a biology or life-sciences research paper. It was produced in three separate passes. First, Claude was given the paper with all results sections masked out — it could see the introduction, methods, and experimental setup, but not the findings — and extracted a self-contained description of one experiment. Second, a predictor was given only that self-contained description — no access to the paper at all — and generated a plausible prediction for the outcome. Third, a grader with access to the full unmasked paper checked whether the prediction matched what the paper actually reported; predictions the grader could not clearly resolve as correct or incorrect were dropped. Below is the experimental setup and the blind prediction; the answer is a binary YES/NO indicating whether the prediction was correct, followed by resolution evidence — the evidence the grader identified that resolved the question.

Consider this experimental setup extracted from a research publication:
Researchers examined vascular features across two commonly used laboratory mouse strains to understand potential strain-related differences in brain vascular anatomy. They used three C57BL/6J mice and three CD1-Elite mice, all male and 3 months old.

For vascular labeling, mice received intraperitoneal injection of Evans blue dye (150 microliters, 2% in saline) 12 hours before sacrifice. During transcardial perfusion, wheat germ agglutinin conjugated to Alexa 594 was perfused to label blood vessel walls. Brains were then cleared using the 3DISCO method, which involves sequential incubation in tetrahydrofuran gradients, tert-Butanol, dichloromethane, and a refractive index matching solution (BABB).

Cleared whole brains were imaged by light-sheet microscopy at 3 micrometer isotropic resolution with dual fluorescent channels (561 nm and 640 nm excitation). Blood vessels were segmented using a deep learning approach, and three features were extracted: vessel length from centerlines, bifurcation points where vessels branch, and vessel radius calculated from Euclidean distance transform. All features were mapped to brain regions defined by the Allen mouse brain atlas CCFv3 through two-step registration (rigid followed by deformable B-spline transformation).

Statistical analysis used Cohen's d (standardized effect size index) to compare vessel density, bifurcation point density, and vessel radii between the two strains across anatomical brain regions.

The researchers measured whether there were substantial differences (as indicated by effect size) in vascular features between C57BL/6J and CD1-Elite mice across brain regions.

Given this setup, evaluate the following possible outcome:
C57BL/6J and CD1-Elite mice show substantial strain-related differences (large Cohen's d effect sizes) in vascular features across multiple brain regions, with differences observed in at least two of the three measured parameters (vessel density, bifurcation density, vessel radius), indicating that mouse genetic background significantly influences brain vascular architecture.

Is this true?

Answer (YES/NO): NO